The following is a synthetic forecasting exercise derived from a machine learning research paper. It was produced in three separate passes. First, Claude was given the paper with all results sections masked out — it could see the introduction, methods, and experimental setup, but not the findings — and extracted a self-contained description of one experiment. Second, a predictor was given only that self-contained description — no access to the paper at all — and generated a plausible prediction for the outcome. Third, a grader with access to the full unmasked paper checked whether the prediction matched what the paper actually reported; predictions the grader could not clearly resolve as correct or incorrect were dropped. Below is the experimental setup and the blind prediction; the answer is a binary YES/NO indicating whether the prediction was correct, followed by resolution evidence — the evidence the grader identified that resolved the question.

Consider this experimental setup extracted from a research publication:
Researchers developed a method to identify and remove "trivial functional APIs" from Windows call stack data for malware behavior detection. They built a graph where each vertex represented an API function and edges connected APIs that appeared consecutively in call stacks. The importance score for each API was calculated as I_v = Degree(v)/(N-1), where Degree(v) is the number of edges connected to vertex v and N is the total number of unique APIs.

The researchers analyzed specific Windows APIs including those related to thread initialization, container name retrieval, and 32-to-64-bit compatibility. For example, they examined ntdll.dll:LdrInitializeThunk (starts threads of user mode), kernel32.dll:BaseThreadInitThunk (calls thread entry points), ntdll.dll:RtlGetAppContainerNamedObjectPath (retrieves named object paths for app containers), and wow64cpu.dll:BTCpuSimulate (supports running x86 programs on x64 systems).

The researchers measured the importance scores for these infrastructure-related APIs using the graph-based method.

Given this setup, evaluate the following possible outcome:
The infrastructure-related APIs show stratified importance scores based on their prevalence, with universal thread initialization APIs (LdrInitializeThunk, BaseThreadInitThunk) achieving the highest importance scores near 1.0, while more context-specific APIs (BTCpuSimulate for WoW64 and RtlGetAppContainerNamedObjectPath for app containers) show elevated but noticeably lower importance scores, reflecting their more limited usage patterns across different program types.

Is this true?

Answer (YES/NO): NO